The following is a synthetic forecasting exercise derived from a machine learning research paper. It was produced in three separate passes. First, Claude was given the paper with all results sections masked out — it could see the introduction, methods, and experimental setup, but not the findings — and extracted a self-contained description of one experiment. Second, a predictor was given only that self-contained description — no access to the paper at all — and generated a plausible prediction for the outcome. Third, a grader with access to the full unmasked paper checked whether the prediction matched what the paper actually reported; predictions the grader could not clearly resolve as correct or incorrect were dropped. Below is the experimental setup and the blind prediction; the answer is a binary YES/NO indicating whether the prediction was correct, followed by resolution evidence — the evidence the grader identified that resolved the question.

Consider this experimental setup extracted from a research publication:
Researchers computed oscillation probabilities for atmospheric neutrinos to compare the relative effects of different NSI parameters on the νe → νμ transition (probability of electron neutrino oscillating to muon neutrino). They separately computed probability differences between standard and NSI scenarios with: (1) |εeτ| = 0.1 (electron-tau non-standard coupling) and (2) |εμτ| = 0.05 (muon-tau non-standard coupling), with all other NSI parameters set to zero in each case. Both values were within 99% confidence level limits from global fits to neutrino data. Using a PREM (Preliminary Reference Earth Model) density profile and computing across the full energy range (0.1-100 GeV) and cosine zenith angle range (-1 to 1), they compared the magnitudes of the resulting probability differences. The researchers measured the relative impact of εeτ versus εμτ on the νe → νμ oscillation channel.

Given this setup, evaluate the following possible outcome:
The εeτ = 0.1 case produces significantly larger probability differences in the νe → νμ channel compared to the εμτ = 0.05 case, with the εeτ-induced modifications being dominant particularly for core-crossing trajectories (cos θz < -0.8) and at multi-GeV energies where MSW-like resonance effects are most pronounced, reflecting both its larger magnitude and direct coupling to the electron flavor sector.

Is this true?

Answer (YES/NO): NO